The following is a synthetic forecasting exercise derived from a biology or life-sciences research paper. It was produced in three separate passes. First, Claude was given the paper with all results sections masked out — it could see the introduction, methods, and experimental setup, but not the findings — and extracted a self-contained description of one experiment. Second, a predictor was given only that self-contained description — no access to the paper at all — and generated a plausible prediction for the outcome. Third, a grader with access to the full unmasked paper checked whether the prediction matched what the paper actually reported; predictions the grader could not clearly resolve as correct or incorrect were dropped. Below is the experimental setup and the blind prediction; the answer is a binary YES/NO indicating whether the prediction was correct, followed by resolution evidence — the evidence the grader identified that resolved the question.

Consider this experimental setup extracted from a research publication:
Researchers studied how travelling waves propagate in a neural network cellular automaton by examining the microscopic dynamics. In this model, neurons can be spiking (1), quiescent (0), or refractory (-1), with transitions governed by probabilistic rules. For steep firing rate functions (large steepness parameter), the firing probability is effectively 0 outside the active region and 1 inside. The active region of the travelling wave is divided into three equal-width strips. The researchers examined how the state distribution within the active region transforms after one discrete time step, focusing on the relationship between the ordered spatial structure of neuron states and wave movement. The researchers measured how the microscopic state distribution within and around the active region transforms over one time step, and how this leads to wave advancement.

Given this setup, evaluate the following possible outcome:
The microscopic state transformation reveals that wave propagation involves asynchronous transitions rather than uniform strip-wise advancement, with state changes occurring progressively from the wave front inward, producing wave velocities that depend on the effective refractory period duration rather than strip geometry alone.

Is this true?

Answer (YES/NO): NO